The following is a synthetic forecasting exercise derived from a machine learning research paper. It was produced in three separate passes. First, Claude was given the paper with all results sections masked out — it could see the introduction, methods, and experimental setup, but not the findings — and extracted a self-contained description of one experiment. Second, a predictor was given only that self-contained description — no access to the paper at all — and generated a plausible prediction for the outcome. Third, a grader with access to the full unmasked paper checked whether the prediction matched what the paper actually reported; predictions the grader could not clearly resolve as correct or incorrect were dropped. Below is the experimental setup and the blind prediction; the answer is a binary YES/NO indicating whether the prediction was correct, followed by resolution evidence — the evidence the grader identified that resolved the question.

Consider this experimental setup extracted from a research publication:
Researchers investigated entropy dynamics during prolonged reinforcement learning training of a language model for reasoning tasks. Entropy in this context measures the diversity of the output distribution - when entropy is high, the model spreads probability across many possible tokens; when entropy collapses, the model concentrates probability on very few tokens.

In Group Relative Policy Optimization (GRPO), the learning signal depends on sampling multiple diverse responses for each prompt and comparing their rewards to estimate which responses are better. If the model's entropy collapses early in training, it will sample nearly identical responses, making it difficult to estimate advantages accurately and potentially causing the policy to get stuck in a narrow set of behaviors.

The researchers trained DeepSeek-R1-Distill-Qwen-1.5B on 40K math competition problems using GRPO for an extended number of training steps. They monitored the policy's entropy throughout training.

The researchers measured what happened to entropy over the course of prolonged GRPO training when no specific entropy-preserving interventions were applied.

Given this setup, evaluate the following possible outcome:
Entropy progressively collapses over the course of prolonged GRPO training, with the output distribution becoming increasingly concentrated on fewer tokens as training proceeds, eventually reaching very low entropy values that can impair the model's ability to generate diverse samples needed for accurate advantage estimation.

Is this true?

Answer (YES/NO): NO